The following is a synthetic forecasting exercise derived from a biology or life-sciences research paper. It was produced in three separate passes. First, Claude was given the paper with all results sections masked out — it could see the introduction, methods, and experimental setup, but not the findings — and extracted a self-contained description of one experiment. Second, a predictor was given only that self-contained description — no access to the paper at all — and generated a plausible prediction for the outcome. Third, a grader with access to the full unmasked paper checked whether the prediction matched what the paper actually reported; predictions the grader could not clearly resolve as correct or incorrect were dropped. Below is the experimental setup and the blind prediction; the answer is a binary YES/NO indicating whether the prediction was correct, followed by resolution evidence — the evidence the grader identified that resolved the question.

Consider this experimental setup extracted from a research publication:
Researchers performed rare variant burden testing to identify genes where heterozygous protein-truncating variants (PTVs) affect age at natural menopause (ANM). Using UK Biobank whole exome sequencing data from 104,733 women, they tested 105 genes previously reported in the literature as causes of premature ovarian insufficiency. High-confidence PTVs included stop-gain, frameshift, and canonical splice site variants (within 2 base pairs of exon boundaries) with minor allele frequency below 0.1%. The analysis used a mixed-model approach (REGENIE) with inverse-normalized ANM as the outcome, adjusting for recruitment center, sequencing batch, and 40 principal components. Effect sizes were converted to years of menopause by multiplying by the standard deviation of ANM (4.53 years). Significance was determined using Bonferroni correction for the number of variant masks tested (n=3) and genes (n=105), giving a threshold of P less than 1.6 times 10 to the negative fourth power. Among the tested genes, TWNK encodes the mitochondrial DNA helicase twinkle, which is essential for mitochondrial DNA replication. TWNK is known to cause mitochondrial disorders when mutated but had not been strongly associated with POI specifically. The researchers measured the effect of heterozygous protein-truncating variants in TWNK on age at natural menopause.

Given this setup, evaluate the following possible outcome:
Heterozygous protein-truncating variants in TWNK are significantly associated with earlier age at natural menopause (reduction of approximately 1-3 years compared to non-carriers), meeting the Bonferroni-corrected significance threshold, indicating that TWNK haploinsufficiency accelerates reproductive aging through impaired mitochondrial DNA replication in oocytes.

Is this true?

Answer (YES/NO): YES